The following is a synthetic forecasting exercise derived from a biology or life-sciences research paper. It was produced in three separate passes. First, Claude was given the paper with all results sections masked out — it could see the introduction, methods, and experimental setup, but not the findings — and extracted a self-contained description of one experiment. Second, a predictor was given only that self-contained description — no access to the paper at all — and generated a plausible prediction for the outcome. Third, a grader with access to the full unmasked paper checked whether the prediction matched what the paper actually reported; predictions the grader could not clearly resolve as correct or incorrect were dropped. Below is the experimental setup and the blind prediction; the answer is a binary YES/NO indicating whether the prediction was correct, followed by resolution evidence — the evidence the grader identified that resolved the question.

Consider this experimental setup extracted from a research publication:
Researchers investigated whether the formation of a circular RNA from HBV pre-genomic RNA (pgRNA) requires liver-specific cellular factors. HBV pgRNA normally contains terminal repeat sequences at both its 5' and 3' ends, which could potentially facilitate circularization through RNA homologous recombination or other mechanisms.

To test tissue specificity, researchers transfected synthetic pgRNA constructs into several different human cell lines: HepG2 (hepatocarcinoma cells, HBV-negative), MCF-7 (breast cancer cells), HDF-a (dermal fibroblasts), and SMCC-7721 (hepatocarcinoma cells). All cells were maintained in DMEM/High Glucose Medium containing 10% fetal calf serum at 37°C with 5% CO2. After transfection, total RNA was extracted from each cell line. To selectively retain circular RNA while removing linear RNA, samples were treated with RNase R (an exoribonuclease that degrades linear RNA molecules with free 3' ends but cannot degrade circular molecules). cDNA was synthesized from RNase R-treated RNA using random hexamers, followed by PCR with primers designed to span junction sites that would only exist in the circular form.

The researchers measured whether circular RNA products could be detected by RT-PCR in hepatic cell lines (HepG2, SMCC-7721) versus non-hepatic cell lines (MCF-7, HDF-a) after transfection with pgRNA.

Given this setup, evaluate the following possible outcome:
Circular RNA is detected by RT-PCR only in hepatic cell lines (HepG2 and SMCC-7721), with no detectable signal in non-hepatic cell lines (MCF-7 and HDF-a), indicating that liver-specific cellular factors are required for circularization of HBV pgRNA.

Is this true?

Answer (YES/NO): NO